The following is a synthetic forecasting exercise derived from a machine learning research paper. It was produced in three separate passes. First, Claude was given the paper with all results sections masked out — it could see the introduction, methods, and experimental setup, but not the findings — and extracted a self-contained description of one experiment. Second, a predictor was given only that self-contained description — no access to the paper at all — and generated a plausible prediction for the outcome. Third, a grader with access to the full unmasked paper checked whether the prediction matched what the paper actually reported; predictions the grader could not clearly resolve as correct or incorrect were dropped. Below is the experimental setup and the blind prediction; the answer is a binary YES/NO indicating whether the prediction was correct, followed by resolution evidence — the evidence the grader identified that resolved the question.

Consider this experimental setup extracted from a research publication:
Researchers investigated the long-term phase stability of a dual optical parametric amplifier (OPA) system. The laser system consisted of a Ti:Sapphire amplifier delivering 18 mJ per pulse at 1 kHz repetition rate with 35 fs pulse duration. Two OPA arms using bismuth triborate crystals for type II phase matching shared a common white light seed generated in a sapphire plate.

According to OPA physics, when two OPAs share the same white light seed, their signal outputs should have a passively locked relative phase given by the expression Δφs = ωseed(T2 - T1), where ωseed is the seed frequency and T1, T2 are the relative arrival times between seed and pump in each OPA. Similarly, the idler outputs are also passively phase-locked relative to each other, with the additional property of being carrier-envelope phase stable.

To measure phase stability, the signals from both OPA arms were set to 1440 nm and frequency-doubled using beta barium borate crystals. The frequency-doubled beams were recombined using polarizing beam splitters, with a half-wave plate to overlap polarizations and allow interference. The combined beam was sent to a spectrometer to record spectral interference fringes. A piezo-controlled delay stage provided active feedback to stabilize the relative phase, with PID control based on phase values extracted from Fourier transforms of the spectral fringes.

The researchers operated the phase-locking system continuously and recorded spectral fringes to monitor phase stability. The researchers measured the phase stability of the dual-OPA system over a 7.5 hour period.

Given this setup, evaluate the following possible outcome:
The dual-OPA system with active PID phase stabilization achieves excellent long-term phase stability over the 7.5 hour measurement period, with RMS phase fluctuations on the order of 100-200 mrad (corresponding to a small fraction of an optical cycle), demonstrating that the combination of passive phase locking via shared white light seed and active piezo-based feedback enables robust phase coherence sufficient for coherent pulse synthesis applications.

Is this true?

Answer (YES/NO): YES